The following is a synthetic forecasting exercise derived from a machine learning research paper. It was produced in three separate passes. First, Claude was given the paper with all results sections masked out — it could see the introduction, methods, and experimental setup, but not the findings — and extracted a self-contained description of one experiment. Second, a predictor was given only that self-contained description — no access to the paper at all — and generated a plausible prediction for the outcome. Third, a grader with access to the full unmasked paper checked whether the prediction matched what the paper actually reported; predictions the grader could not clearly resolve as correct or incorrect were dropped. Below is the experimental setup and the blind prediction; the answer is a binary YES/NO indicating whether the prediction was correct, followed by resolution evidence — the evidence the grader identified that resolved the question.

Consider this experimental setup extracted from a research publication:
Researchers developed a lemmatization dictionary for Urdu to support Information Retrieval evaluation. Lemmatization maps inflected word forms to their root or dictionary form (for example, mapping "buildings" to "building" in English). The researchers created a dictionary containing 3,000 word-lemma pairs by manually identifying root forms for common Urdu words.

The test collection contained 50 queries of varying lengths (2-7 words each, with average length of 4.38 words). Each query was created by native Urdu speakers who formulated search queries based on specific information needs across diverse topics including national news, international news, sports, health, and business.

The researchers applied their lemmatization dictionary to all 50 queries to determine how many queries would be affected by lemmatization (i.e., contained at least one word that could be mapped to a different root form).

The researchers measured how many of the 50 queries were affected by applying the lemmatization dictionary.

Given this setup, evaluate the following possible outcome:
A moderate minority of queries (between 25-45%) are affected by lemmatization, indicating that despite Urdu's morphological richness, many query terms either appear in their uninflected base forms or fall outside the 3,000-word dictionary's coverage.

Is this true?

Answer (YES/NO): NO